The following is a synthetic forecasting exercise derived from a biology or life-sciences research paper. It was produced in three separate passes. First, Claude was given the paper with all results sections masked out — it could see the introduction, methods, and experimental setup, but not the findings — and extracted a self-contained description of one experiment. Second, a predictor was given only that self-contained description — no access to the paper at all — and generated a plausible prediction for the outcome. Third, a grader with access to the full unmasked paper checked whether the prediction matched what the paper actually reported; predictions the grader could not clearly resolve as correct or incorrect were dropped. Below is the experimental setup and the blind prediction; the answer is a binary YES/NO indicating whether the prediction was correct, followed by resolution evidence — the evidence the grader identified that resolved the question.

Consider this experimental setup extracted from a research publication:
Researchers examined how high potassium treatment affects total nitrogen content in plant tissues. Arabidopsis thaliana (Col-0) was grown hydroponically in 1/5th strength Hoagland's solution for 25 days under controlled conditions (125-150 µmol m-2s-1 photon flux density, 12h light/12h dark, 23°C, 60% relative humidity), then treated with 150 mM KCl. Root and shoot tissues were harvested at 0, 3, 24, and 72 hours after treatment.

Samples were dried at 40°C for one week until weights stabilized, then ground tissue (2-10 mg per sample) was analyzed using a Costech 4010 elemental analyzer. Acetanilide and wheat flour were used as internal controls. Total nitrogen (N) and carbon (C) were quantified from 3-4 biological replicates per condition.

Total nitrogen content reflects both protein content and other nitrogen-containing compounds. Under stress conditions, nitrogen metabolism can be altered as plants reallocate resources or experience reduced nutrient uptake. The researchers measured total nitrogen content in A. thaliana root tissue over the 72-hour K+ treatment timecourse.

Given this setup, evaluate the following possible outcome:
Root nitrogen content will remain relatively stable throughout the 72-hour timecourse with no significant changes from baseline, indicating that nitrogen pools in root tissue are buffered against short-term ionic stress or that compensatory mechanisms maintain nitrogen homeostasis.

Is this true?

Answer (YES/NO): NO